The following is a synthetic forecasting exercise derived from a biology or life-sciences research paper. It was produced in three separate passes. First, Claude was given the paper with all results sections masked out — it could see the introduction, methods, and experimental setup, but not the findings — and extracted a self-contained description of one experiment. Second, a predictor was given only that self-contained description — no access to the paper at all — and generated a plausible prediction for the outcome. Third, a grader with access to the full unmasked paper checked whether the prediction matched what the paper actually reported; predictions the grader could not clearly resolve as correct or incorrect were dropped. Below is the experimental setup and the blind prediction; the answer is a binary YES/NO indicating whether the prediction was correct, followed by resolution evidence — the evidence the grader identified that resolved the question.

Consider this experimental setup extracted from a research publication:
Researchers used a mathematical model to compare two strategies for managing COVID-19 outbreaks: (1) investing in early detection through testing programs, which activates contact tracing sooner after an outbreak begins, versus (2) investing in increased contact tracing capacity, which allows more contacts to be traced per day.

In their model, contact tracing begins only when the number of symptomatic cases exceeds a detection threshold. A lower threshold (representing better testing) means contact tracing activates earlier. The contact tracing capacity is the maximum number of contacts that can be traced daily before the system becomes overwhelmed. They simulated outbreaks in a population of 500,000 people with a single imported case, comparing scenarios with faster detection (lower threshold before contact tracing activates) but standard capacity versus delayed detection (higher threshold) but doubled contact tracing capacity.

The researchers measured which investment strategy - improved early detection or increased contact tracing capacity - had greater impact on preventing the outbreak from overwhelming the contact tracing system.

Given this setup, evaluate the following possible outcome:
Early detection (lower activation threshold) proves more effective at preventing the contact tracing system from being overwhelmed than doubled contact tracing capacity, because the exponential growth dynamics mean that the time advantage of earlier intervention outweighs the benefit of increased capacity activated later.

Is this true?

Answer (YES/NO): YES